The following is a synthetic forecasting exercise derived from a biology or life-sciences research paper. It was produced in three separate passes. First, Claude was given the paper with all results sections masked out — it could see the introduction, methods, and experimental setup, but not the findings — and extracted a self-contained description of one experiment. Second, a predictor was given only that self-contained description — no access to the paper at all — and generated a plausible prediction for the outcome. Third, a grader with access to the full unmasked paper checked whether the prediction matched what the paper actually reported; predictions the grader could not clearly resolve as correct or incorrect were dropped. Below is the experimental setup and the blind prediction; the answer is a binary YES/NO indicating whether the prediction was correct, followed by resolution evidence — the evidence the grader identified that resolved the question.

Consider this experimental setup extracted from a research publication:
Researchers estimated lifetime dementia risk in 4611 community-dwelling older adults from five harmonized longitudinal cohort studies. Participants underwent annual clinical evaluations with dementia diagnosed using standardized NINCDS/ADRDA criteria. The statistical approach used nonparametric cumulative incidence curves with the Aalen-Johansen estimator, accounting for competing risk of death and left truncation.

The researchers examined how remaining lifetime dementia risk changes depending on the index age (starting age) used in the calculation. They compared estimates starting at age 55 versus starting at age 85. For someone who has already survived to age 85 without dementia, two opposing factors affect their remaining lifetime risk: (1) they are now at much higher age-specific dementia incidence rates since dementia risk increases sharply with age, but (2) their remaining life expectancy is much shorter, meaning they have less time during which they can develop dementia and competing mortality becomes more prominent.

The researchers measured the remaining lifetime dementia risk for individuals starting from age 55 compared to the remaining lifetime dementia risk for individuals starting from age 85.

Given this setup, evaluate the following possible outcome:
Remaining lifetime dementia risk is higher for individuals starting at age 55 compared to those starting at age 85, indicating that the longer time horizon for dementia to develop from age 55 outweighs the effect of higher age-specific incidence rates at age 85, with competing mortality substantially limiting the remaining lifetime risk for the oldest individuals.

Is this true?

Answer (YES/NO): NO